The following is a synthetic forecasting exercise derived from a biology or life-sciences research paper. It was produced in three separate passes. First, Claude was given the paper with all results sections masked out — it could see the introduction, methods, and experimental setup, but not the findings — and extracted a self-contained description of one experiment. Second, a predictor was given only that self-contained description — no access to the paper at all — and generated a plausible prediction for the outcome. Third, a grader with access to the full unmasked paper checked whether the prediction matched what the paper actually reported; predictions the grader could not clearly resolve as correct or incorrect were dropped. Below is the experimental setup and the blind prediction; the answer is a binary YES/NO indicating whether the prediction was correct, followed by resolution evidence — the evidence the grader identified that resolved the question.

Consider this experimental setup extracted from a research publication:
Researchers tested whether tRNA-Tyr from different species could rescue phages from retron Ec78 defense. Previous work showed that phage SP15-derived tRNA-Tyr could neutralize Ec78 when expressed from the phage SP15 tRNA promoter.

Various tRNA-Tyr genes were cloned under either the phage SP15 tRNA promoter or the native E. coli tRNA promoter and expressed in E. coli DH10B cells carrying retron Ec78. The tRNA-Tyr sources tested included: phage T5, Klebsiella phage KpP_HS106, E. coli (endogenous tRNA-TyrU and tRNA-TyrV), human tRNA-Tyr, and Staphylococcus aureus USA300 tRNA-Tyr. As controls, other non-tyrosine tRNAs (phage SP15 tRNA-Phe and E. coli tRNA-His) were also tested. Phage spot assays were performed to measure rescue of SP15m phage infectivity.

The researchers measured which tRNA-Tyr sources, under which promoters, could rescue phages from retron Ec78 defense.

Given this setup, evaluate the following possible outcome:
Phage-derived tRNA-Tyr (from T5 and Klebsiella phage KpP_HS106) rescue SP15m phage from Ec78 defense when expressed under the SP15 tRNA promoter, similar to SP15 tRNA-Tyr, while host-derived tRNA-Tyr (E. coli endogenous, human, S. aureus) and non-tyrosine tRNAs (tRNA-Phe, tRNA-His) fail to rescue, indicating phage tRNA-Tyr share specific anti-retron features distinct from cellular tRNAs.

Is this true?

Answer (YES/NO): NO